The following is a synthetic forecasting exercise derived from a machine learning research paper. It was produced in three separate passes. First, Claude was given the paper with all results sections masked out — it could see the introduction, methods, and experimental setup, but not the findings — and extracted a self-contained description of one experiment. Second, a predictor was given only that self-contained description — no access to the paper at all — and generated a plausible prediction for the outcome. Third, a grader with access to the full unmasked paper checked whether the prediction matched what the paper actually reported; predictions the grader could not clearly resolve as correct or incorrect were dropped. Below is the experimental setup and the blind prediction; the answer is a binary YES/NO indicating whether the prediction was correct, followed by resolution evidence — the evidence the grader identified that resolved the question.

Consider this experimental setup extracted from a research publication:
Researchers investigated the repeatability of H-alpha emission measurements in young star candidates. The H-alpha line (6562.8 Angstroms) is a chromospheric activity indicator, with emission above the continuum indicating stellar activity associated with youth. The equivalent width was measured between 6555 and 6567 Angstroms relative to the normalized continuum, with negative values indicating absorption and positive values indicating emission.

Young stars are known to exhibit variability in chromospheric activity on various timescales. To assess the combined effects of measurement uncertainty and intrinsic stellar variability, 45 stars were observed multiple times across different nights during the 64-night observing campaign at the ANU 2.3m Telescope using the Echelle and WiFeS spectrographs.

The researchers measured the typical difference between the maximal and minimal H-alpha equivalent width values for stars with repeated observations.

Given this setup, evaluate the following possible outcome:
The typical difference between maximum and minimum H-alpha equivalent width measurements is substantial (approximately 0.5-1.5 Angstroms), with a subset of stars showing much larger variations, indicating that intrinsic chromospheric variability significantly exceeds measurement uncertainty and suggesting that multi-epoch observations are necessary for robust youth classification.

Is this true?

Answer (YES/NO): NO